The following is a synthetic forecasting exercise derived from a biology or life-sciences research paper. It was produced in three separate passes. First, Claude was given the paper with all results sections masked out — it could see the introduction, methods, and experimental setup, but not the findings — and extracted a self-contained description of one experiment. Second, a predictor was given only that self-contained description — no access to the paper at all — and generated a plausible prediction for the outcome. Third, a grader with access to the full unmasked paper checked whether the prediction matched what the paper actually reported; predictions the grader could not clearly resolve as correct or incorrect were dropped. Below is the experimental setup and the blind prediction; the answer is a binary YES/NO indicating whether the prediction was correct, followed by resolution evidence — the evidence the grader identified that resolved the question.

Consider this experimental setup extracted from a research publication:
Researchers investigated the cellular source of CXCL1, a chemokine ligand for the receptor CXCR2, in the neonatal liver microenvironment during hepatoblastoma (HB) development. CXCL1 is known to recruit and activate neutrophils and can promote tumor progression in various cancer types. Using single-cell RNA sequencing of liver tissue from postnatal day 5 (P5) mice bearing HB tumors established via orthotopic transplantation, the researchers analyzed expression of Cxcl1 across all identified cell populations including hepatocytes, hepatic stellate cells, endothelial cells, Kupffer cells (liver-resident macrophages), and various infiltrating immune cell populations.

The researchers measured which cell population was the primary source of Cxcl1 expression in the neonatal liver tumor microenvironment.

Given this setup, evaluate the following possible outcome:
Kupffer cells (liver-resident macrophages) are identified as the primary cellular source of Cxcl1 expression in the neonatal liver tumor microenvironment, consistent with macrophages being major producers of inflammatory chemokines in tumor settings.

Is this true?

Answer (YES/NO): NO